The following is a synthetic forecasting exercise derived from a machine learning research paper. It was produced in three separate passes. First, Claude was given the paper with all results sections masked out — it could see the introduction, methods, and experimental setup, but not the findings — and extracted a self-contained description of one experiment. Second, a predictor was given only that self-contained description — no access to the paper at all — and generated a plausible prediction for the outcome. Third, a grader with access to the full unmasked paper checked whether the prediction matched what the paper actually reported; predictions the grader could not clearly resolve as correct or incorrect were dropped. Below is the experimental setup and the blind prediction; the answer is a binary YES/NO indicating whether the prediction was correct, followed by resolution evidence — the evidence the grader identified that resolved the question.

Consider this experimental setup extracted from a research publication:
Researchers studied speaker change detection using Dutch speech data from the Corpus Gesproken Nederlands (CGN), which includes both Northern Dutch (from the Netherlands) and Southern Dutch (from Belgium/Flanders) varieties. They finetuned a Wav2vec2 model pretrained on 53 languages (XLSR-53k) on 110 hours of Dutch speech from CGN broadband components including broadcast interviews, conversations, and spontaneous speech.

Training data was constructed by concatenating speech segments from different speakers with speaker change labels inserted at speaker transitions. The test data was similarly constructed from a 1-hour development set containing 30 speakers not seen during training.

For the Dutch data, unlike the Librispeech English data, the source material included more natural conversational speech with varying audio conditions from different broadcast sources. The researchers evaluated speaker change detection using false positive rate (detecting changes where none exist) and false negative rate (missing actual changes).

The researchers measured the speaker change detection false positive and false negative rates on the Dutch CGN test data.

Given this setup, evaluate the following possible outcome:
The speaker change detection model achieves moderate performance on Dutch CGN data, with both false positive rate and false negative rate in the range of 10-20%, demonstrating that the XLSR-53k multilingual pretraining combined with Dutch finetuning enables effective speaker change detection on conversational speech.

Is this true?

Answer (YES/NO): NO